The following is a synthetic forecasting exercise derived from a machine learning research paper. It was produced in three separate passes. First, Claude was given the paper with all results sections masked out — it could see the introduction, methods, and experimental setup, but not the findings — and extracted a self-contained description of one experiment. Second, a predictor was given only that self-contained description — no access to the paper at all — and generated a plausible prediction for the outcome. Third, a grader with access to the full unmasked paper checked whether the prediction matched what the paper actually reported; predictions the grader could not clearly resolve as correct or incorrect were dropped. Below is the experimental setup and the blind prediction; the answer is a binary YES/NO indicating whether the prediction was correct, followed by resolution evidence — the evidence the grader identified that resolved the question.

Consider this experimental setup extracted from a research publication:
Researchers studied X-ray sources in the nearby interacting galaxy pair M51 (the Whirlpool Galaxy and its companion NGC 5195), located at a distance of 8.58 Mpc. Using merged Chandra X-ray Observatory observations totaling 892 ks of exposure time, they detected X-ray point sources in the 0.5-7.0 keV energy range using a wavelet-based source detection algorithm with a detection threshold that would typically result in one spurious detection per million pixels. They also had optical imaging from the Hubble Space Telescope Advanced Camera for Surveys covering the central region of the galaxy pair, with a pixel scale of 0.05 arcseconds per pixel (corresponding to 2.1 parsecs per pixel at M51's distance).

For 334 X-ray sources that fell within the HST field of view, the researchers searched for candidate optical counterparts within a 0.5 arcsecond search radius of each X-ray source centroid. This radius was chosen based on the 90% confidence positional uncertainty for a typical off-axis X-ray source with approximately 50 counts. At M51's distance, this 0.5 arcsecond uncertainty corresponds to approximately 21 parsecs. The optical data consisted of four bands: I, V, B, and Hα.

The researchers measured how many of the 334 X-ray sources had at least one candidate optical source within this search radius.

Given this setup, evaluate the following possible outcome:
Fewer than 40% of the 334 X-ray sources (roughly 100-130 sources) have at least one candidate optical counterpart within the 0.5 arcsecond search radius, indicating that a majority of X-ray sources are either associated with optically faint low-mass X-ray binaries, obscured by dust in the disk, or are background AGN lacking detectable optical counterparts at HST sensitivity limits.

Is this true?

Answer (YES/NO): NO